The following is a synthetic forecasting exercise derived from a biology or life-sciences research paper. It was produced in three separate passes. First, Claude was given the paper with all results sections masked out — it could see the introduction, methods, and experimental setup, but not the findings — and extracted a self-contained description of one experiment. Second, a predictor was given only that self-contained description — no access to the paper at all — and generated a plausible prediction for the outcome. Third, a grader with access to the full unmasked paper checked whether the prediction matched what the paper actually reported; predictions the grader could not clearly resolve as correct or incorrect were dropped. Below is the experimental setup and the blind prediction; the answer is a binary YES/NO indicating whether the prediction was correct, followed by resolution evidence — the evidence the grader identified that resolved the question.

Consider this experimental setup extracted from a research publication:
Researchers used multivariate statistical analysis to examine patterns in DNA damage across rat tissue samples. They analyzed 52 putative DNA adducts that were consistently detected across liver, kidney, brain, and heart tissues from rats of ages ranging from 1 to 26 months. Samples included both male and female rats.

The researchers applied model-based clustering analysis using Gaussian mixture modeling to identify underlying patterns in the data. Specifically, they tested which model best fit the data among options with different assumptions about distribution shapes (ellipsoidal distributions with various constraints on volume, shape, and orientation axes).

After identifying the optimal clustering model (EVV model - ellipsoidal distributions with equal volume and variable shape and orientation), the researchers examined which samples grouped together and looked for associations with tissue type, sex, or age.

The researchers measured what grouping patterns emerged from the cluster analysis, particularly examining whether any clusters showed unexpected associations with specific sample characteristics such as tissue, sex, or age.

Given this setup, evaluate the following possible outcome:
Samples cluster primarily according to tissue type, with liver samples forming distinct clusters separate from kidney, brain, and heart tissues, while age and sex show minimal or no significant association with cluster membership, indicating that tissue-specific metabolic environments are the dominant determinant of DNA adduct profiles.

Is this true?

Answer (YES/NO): NO